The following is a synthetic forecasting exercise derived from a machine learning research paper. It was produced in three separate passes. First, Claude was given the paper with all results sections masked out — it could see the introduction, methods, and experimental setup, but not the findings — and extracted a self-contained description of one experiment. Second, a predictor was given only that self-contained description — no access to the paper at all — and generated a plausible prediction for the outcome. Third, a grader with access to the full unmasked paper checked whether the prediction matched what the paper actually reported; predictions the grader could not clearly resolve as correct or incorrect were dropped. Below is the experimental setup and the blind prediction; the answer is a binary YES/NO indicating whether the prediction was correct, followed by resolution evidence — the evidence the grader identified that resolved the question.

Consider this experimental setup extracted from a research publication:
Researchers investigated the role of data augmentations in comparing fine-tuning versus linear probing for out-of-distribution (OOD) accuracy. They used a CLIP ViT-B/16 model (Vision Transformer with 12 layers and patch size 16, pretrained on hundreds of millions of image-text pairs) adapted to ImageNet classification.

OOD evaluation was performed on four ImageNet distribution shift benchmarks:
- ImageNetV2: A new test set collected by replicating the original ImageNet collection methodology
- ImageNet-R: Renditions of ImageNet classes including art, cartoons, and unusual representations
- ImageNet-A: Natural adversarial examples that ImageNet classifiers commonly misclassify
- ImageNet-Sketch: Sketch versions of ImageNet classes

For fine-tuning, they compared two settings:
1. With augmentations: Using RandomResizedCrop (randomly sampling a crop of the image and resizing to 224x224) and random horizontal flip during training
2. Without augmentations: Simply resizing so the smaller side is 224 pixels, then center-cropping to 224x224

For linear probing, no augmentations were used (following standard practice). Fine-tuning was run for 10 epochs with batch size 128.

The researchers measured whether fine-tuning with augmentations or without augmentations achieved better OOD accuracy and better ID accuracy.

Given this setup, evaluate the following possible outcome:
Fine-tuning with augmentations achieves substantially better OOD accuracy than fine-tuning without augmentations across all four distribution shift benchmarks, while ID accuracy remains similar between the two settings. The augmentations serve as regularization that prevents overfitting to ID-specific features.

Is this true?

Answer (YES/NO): NO